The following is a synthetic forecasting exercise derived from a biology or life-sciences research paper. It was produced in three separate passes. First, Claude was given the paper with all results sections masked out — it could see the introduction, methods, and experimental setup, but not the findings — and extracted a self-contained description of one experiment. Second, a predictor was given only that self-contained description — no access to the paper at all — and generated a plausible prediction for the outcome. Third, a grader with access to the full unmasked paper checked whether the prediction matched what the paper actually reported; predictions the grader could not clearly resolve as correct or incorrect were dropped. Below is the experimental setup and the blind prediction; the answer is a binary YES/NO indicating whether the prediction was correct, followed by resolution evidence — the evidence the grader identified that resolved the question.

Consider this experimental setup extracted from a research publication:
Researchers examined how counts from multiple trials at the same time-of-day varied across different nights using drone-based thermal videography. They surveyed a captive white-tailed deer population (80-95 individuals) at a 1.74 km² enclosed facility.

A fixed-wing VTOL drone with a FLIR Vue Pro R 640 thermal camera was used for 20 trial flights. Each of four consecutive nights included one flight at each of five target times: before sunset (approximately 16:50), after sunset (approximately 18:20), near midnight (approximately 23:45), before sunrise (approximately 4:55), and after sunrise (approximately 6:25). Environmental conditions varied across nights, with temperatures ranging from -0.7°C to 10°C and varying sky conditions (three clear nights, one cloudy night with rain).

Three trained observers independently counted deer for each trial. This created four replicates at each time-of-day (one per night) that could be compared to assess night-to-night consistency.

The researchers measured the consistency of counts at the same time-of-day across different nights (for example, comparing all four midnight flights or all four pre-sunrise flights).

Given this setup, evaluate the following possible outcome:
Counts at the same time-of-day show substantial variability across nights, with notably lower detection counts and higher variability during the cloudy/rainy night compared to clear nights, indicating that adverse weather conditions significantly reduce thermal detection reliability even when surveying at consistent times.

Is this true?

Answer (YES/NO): NO